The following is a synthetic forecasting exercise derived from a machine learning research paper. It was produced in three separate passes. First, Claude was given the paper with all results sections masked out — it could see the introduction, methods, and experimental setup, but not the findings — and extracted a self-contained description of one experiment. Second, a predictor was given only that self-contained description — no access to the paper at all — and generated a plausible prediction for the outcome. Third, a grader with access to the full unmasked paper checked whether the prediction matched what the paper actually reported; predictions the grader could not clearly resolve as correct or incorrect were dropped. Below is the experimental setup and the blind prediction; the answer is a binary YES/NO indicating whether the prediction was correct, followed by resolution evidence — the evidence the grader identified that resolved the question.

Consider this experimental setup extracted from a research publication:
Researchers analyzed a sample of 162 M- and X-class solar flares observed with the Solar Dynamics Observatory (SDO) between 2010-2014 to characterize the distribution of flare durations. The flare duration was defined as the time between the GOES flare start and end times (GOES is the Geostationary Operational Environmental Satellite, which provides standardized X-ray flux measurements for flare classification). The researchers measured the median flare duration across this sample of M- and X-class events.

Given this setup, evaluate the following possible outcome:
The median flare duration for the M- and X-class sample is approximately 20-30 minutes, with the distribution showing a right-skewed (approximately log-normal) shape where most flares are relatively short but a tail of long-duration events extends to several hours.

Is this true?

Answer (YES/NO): NO